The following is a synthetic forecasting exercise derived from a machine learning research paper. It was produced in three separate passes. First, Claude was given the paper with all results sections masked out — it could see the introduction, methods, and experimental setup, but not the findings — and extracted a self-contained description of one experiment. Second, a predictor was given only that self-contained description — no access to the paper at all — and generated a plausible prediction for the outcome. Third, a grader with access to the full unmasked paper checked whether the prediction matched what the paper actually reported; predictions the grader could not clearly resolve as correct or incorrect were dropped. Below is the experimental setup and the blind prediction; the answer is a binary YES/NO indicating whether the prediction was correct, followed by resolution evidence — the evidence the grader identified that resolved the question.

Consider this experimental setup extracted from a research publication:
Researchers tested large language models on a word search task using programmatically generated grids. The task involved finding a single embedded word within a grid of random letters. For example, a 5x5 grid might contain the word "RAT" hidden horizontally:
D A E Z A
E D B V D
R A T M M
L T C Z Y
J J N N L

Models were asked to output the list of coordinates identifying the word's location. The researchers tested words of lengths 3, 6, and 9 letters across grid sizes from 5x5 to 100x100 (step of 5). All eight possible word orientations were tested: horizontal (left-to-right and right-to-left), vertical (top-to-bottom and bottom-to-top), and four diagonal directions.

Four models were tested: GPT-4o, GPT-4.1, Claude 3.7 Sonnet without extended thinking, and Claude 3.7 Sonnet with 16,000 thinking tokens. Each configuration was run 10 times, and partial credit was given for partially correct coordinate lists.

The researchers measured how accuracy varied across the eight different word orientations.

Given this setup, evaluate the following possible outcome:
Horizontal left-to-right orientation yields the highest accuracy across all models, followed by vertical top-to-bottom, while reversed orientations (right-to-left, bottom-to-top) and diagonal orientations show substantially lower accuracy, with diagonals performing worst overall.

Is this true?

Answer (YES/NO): NO